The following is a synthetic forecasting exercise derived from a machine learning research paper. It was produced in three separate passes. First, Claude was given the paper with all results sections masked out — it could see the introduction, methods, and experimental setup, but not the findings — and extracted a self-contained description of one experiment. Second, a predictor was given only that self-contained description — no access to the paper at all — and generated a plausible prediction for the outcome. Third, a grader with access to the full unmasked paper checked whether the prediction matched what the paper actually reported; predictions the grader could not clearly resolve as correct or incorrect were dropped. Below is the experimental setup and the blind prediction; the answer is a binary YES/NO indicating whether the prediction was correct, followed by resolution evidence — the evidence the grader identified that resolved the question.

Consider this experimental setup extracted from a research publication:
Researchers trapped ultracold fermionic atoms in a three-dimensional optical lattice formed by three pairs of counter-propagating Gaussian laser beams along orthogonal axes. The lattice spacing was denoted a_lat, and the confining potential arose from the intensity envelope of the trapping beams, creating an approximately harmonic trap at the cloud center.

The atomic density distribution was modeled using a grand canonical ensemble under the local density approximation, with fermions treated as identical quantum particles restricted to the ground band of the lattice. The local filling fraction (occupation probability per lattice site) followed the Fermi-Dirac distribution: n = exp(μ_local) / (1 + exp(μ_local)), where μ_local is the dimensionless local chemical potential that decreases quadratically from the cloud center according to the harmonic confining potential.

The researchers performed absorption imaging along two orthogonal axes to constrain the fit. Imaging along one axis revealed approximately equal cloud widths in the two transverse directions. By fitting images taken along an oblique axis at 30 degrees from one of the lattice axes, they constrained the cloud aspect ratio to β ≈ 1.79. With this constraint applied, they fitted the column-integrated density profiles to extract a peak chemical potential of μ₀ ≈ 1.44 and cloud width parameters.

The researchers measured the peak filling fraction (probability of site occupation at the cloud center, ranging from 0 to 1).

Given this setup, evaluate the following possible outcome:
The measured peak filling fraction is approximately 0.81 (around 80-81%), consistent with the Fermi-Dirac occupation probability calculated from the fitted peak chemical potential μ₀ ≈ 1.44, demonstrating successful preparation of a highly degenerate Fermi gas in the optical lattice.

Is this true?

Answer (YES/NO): YES